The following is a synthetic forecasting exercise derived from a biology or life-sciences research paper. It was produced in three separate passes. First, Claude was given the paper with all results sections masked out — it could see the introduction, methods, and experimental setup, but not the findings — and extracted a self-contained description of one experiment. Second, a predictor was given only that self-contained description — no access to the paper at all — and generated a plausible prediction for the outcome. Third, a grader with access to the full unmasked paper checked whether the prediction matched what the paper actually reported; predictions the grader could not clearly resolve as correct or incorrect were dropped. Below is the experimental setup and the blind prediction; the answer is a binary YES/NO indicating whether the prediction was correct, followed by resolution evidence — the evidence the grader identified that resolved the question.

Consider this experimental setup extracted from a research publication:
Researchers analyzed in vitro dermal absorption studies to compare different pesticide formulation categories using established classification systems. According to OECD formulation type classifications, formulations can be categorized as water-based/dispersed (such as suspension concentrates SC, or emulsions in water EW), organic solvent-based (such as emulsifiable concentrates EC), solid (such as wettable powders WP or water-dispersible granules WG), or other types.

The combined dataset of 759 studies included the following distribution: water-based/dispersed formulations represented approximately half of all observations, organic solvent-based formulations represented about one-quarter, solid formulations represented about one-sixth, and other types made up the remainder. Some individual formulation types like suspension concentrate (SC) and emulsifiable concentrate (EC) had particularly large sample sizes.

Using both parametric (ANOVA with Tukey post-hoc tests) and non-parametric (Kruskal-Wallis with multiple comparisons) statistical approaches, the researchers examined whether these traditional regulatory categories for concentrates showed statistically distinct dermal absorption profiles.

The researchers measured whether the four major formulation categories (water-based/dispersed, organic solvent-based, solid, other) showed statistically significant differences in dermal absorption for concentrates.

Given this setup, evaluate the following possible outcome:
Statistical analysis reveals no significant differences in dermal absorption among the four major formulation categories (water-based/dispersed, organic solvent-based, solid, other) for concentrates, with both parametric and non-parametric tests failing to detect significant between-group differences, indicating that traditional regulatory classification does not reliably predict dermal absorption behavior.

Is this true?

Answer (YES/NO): NO